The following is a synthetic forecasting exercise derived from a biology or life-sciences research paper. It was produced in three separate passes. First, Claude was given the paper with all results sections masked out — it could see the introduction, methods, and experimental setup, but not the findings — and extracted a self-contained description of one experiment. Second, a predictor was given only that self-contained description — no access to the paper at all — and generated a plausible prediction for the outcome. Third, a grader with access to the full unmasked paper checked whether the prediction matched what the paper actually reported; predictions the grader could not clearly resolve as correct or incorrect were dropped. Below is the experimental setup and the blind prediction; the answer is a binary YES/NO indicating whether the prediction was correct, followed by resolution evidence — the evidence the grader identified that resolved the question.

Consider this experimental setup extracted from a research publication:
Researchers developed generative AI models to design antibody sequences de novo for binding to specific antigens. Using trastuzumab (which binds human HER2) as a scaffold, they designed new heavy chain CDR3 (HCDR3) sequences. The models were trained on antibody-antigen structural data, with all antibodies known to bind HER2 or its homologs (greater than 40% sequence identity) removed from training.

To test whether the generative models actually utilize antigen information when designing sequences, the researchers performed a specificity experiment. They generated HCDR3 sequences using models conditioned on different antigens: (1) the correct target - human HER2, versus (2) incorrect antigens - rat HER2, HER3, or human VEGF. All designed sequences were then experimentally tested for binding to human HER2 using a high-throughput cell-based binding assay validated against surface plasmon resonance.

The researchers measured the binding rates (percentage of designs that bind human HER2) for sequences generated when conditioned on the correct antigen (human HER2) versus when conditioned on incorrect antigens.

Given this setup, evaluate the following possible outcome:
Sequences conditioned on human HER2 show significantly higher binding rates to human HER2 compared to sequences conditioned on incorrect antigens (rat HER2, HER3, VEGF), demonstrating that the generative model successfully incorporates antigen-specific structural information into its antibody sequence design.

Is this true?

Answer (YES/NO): YES